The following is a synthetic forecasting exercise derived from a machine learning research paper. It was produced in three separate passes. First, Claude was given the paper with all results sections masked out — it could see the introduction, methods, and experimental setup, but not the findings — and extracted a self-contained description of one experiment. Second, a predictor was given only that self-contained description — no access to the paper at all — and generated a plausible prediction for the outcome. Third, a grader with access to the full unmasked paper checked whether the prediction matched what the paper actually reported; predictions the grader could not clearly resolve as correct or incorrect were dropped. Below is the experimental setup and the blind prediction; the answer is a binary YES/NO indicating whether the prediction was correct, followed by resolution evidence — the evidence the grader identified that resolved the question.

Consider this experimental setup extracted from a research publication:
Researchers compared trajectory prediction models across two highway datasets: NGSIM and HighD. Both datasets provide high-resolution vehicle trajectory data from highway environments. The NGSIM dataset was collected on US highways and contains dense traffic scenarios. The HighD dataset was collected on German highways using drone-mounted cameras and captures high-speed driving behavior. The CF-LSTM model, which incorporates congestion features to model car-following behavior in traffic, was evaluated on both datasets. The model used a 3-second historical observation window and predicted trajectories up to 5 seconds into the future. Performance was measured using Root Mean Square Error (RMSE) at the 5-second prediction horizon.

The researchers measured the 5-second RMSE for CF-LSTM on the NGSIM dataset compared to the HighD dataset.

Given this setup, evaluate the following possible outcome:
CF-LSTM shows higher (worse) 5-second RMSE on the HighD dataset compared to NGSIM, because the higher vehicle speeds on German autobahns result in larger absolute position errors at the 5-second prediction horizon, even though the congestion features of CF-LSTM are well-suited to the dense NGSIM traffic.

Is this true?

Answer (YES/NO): NO